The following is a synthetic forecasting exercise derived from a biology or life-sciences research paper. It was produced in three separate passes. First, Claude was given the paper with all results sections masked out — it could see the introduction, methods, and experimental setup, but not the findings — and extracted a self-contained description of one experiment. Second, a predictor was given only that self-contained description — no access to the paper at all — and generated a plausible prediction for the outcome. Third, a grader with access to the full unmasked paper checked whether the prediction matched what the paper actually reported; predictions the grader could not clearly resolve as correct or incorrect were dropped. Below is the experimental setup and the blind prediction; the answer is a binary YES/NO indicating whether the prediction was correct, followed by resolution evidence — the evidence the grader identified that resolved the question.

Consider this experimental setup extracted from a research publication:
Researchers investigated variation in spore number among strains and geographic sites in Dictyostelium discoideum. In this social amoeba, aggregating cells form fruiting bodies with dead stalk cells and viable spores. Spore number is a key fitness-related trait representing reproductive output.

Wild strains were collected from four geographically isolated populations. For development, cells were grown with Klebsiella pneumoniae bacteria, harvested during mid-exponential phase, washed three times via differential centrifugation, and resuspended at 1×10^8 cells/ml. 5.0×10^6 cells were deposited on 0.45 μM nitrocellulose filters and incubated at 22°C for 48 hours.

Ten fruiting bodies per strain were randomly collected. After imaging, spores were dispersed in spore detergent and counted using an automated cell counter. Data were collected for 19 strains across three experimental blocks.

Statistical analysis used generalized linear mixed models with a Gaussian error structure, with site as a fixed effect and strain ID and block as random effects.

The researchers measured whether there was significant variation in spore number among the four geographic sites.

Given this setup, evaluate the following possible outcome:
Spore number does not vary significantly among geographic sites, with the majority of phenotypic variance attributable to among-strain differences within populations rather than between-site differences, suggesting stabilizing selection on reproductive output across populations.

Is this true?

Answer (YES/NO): YES